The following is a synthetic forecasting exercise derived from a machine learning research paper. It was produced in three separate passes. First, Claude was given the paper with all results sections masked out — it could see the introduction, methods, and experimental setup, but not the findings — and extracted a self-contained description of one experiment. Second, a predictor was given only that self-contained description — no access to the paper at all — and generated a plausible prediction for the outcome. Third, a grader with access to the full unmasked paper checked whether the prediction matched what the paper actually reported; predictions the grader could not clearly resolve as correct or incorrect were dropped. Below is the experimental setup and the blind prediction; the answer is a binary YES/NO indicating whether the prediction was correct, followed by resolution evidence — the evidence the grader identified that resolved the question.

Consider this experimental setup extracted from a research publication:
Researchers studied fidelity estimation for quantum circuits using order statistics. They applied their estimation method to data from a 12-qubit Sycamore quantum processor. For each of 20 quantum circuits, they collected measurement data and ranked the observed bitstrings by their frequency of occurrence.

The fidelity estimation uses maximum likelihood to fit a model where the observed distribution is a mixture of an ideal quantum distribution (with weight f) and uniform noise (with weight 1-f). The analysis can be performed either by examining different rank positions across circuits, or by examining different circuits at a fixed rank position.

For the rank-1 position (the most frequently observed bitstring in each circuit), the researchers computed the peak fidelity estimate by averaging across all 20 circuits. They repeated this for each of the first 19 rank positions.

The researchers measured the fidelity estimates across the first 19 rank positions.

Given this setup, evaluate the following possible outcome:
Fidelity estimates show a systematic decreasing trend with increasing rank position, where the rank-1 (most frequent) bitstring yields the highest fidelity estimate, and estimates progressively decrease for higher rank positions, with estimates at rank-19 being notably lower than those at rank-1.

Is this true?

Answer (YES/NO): NO